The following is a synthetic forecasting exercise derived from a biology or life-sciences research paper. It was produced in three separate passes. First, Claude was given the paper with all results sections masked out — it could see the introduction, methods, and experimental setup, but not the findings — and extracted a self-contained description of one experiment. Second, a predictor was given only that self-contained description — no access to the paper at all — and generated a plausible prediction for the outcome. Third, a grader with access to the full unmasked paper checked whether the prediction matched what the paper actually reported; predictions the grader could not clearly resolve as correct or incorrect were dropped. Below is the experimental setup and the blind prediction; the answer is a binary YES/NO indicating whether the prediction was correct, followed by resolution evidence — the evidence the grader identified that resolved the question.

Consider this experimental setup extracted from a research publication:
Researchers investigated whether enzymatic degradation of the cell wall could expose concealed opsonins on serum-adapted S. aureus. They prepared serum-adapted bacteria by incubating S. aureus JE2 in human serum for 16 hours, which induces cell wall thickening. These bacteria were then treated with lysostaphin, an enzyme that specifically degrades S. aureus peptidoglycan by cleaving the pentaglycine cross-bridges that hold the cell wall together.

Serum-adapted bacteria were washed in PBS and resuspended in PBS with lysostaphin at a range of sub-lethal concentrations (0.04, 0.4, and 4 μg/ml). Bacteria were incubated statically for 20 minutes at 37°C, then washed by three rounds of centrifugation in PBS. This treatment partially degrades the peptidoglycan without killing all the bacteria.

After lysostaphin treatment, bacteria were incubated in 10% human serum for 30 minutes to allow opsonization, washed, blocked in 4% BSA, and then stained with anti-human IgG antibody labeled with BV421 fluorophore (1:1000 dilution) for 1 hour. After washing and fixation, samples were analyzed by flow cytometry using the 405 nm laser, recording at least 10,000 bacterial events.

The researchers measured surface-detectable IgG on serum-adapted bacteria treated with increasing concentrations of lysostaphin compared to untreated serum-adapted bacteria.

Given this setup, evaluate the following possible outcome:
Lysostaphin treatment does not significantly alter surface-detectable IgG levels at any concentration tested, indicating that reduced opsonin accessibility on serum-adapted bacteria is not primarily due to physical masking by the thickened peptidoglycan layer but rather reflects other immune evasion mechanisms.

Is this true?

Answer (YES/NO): NO